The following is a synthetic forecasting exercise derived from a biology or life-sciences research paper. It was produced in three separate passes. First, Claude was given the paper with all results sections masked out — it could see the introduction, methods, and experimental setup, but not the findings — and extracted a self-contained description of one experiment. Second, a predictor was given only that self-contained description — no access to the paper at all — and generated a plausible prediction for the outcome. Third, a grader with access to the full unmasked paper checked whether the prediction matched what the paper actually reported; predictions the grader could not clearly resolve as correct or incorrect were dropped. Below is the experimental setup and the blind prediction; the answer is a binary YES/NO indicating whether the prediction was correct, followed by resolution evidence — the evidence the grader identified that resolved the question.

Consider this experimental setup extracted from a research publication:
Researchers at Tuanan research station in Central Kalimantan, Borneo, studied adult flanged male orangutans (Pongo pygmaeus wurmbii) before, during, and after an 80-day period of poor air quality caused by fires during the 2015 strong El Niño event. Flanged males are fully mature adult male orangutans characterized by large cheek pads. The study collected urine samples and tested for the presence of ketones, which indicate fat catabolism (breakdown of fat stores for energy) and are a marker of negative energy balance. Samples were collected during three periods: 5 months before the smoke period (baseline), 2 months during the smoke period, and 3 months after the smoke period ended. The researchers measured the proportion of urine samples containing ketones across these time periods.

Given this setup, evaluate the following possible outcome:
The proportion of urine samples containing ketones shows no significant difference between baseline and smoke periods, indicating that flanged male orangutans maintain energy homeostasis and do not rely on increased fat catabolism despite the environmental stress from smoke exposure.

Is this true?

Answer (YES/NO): NO